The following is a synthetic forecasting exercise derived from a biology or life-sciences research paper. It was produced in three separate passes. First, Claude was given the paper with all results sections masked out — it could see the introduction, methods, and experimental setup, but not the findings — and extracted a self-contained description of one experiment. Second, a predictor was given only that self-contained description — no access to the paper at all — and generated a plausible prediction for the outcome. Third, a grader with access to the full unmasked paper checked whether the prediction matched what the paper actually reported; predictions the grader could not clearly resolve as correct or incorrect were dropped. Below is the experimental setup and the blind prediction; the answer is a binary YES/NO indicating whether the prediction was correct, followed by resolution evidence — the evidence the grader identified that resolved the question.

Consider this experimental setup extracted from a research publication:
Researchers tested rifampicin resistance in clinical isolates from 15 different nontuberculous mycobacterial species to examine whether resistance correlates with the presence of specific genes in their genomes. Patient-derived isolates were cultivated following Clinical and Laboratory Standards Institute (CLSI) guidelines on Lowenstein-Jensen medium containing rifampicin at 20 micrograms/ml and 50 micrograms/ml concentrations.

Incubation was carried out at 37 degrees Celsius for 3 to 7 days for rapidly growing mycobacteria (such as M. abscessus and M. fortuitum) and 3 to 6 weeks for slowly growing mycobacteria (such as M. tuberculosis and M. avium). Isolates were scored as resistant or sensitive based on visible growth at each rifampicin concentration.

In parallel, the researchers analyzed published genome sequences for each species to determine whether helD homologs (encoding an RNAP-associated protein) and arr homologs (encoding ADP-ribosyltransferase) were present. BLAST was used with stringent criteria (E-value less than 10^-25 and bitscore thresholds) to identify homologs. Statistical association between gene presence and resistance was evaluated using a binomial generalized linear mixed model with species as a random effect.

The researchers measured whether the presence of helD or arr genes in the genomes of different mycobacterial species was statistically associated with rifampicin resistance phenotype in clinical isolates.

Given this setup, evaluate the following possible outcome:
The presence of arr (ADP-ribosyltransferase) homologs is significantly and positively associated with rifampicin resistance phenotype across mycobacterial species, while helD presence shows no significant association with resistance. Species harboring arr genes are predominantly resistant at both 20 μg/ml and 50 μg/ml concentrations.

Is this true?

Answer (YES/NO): NO